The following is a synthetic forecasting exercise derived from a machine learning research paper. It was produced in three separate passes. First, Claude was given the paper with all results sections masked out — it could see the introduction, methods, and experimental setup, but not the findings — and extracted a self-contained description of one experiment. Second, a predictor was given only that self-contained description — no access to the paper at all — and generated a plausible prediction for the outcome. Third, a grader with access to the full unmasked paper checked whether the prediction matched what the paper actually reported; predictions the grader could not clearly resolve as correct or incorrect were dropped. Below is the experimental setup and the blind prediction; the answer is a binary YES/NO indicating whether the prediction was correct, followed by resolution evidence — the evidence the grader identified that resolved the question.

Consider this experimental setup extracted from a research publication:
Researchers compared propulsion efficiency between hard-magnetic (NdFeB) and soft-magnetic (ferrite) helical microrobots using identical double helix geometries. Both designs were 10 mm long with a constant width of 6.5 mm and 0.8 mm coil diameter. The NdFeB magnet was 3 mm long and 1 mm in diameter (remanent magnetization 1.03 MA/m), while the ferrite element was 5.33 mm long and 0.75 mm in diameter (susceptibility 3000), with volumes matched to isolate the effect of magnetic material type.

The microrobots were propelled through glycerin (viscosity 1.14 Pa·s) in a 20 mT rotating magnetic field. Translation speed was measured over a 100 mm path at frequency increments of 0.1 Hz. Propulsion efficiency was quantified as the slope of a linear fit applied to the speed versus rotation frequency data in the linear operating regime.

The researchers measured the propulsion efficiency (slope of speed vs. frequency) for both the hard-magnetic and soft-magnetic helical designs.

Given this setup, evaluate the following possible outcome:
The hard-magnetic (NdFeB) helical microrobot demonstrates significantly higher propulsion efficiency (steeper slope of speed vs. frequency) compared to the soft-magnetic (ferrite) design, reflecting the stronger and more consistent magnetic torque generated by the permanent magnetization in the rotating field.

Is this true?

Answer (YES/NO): NO